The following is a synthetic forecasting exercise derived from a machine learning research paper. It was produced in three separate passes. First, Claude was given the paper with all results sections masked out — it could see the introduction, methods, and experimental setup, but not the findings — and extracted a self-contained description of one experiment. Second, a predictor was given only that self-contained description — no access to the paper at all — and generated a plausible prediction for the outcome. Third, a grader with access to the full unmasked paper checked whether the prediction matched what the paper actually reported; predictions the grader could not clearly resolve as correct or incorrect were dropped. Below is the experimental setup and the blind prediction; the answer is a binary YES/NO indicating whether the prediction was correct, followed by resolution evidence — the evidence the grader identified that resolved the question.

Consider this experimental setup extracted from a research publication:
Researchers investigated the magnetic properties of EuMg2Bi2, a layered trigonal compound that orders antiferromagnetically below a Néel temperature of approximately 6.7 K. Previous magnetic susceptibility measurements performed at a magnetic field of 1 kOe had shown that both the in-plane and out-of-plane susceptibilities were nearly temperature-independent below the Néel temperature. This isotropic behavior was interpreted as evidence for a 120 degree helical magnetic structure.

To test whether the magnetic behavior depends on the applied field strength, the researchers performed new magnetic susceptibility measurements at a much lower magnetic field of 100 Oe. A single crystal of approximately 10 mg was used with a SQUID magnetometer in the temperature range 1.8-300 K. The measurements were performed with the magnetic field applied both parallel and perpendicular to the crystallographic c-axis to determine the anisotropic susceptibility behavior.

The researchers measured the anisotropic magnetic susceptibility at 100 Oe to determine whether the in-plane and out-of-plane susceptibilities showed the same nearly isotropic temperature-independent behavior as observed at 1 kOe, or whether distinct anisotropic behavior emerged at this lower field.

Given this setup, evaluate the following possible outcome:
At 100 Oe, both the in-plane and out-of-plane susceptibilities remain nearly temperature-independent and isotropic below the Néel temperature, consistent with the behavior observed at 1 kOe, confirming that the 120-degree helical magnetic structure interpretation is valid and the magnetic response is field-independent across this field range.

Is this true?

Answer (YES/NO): NO